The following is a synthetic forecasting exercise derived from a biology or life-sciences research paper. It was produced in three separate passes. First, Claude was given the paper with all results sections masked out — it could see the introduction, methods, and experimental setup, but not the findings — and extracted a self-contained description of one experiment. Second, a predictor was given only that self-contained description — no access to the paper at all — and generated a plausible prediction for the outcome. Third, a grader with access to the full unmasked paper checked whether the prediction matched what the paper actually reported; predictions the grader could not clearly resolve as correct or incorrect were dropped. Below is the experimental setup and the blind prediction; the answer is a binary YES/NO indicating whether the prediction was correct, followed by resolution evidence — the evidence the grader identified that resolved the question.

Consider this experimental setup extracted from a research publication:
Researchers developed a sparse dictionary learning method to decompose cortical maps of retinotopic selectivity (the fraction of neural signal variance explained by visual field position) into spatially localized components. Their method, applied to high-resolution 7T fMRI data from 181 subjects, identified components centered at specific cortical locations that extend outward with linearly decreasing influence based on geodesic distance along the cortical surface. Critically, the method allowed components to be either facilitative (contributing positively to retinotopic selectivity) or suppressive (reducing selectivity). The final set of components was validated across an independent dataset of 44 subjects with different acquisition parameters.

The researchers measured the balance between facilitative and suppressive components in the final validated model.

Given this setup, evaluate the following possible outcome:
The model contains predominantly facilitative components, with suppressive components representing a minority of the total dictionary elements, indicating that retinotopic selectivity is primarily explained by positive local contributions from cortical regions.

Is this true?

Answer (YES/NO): NO